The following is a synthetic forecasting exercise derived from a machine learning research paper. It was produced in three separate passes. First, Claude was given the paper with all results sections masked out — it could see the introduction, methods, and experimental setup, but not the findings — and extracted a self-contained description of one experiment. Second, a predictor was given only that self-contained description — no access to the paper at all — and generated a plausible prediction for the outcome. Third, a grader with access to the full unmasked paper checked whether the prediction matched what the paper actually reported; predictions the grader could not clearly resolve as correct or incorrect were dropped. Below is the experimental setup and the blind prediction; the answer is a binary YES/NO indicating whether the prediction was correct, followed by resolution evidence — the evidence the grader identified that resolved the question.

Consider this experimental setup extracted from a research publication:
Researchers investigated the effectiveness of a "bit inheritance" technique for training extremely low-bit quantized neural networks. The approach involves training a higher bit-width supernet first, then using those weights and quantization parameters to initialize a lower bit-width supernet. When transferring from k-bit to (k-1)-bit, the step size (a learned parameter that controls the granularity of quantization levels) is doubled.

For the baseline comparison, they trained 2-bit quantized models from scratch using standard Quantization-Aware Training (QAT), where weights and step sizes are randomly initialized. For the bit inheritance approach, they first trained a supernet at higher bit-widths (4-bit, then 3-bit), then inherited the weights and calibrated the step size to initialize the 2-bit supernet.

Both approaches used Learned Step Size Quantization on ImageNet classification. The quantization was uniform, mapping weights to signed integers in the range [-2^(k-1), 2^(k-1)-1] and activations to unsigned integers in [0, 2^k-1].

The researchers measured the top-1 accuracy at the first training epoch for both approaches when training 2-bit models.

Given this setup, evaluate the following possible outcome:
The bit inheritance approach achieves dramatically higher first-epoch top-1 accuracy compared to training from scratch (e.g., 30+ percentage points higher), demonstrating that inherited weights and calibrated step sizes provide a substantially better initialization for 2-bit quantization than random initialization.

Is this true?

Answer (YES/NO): YES